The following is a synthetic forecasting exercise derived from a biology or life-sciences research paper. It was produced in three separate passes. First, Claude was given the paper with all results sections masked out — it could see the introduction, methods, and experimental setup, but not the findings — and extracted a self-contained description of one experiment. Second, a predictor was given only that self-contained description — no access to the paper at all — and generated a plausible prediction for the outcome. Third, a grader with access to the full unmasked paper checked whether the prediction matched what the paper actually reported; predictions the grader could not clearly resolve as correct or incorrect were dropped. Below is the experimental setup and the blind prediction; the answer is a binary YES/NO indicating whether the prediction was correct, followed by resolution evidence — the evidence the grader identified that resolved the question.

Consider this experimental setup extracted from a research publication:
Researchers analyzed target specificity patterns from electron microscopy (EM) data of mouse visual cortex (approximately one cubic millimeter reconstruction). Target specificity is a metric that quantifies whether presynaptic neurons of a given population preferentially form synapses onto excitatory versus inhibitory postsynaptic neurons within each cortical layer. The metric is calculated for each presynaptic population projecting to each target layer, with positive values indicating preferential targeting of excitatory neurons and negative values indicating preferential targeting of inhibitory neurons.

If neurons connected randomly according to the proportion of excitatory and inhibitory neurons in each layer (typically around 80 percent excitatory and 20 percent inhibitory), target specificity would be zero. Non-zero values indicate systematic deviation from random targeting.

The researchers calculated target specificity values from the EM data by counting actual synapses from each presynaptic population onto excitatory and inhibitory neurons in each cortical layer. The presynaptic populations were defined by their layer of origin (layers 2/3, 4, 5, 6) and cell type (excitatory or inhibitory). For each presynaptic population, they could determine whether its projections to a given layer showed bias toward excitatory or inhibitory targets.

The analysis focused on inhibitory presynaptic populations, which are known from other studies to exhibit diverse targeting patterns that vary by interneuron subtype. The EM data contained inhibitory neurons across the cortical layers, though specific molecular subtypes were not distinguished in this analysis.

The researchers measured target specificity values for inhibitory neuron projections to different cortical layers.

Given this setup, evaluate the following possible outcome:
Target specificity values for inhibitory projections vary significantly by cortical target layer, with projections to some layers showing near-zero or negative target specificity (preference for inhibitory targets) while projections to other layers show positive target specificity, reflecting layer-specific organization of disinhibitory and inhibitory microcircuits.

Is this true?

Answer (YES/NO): YES